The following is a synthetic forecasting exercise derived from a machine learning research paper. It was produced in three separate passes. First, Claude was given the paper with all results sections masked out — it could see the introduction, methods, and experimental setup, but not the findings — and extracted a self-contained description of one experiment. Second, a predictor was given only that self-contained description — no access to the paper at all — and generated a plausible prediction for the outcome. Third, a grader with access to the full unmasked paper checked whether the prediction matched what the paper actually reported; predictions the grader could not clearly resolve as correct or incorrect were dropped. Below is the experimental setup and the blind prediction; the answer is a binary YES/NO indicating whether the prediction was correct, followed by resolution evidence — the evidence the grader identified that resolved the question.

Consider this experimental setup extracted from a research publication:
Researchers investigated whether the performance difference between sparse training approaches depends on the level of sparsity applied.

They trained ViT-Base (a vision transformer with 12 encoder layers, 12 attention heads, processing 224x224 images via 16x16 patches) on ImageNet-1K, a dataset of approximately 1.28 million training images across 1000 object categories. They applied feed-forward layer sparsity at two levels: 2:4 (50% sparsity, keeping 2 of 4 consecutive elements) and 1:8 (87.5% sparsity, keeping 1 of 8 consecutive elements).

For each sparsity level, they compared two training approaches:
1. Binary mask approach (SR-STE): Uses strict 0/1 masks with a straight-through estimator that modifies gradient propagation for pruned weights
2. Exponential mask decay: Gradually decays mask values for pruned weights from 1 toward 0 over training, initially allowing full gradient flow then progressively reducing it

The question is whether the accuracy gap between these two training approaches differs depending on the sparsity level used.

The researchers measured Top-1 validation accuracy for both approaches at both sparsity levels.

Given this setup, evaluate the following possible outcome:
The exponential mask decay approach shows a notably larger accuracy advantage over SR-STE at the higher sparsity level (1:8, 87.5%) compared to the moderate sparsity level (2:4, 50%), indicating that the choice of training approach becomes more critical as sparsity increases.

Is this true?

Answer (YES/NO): YES